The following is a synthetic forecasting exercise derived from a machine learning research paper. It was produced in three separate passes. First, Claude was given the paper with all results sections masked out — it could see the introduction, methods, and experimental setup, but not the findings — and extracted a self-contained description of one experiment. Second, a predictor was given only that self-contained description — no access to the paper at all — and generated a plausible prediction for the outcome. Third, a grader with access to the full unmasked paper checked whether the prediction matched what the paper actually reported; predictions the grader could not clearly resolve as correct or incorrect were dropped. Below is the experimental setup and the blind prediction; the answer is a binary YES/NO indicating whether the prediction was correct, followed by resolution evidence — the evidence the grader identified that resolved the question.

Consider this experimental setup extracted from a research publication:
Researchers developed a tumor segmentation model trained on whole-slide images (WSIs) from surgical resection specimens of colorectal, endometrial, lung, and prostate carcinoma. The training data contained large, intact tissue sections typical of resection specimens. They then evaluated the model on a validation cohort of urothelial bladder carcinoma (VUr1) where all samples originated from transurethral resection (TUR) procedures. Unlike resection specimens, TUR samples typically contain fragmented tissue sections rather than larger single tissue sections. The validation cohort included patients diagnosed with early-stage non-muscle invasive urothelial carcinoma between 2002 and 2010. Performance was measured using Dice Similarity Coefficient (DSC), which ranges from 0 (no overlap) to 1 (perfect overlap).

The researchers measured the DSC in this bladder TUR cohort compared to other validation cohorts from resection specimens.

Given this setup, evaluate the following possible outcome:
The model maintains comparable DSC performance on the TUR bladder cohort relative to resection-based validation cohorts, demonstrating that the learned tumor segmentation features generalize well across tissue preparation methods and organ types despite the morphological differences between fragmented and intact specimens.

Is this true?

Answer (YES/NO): NO